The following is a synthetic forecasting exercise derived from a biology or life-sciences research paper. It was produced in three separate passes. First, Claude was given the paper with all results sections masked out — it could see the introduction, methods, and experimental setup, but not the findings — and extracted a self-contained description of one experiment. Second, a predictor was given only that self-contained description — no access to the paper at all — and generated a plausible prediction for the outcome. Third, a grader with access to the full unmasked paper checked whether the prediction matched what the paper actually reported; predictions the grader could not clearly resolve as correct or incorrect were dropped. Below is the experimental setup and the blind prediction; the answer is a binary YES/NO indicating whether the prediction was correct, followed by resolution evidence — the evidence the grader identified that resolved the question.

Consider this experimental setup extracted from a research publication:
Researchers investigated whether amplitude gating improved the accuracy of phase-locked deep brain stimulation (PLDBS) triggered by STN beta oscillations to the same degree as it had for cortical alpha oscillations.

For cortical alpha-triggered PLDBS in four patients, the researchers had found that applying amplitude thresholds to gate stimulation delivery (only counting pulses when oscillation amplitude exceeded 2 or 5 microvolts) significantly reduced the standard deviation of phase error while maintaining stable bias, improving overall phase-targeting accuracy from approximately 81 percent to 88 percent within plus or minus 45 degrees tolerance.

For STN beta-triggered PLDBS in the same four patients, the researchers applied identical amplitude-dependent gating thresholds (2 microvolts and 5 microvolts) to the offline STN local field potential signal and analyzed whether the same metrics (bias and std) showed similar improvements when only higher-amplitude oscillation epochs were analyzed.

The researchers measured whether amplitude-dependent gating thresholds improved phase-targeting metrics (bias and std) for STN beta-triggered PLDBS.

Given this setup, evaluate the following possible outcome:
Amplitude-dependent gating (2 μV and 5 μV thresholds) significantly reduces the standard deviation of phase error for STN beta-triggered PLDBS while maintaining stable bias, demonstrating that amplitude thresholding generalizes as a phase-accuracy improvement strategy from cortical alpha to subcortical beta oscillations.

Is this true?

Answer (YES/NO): NO